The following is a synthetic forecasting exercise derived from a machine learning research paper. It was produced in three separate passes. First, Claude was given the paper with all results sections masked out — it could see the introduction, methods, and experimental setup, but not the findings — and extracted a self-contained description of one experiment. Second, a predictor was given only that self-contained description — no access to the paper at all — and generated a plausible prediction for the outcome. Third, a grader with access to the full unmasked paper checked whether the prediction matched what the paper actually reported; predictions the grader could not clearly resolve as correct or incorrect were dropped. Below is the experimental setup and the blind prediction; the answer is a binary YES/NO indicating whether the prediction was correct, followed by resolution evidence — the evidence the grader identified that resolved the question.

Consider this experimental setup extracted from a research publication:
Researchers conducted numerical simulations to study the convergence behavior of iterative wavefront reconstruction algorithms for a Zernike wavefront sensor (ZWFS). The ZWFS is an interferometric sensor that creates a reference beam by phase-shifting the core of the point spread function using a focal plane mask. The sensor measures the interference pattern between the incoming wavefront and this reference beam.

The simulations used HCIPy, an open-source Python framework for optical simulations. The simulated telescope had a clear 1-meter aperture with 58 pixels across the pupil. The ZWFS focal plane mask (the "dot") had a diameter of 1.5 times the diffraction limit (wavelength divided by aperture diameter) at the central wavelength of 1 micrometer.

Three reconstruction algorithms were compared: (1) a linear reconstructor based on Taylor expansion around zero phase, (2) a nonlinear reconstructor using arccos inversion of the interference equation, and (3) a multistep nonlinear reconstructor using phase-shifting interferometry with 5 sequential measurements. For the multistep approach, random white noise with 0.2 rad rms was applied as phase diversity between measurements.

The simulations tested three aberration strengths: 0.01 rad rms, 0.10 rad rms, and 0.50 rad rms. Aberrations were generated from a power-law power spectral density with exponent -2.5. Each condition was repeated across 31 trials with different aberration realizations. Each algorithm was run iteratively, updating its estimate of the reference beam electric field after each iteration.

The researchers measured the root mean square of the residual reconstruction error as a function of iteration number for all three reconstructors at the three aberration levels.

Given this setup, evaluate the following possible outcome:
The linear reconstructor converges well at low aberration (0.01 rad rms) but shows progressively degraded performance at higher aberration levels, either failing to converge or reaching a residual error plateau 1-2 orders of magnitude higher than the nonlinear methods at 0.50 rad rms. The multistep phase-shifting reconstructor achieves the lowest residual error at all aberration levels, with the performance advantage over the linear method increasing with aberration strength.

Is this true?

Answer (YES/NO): NO